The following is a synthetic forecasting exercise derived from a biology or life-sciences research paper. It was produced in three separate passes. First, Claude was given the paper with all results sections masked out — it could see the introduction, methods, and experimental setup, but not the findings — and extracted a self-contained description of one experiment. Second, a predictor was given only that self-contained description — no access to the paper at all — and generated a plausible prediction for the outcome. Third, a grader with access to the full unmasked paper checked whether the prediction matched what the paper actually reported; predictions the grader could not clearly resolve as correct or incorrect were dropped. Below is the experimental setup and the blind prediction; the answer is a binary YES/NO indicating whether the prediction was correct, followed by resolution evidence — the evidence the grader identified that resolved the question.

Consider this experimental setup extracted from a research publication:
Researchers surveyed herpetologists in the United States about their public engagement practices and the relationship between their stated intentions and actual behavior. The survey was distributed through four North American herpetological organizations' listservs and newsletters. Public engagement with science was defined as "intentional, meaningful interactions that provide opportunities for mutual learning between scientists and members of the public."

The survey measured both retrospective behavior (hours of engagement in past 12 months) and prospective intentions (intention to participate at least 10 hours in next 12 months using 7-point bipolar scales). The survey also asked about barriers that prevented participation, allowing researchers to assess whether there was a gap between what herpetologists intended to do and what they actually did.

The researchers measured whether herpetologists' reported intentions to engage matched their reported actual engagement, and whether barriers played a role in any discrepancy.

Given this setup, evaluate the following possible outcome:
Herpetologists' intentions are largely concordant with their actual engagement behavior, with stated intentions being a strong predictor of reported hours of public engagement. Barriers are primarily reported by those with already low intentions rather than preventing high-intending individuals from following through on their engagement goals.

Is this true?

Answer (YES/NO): NO